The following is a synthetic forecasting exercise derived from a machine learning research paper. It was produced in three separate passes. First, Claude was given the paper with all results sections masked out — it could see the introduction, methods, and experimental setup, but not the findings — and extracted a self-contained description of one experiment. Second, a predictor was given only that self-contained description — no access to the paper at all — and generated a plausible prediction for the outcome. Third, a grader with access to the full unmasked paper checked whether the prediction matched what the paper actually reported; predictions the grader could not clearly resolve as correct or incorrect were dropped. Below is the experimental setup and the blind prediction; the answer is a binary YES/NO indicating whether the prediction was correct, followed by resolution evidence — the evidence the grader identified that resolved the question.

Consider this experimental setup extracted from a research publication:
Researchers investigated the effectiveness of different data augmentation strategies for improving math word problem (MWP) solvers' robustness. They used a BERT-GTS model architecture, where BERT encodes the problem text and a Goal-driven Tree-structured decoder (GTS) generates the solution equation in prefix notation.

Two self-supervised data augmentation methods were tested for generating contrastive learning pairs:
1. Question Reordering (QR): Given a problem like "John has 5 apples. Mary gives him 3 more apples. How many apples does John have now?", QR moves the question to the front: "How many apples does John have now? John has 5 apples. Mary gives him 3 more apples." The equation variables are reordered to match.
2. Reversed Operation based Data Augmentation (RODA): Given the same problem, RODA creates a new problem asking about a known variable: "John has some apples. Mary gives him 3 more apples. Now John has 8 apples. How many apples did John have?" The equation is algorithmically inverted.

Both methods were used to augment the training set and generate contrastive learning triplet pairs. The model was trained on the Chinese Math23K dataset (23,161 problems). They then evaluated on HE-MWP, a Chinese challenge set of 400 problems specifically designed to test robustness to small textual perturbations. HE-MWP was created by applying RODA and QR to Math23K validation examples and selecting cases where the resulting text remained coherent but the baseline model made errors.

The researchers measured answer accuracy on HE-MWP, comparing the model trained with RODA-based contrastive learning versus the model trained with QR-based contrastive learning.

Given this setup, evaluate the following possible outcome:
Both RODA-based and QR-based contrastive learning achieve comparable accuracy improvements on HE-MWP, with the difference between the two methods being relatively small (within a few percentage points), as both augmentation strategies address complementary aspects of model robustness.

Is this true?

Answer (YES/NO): YES